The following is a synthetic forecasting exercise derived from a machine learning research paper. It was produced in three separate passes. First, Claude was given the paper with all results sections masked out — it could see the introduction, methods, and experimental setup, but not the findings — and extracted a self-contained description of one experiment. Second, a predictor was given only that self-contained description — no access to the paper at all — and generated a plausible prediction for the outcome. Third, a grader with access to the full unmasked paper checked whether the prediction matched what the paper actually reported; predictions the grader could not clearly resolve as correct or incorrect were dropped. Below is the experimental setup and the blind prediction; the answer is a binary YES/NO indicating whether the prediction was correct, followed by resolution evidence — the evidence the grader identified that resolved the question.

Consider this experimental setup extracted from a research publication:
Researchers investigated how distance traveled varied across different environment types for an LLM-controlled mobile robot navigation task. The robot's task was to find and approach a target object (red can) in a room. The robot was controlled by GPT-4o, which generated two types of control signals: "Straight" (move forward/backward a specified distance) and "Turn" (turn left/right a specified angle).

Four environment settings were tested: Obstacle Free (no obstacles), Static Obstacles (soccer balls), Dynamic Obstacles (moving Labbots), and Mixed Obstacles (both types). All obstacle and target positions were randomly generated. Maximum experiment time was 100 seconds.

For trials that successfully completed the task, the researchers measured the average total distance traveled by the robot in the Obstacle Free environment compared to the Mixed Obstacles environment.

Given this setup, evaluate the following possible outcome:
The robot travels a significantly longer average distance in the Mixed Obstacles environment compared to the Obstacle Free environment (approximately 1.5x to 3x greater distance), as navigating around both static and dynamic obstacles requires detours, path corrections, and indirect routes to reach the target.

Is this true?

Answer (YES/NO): NO